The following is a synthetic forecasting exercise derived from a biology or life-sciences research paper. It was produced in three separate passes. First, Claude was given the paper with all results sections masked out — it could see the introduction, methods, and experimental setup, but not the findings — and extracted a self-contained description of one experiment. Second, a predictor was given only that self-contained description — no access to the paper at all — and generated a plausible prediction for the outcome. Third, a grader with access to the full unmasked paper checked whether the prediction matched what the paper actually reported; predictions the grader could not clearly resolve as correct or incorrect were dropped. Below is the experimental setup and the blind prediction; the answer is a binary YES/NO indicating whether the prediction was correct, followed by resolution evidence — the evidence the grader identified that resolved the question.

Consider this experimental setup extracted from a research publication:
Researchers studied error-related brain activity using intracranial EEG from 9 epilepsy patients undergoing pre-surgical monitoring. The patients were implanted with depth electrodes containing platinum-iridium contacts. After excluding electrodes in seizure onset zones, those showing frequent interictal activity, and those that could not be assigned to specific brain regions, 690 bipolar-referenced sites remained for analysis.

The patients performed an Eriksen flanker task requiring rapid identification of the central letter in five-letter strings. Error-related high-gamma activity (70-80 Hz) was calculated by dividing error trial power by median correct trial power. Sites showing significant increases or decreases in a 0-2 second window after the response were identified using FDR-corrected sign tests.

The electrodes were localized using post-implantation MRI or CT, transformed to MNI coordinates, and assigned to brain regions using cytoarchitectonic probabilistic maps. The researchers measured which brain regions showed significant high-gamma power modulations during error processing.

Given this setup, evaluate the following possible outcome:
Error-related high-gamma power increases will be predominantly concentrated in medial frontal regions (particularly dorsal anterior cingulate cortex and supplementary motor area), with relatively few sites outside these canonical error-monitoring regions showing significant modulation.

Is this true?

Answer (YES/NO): NO